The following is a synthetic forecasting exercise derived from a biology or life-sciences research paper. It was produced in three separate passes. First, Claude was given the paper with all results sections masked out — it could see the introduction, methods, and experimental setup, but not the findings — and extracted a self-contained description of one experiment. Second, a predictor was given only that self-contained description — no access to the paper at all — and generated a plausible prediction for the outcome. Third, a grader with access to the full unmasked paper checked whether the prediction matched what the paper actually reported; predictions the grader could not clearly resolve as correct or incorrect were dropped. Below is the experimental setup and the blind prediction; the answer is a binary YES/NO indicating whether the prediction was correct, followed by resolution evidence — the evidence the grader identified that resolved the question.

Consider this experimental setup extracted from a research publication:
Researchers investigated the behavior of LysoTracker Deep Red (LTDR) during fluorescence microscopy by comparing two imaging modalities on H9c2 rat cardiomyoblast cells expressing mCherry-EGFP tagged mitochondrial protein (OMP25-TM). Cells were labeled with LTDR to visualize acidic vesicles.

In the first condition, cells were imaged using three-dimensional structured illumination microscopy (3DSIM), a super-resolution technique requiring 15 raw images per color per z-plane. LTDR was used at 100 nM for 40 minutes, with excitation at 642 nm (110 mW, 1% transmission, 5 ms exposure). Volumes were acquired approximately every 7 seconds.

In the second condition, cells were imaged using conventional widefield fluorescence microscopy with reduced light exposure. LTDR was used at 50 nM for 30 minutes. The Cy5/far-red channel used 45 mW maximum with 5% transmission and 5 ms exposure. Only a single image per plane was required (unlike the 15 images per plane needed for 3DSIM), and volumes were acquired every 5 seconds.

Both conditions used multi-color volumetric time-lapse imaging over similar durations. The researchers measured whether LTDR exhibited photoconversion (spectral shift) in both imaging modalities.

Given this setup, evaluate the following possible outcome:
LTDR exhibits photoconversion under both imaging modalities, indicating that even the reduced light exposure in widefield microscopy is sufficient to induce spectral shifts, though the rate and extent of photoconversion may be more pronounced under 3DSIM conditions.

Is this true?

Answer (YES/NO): NO